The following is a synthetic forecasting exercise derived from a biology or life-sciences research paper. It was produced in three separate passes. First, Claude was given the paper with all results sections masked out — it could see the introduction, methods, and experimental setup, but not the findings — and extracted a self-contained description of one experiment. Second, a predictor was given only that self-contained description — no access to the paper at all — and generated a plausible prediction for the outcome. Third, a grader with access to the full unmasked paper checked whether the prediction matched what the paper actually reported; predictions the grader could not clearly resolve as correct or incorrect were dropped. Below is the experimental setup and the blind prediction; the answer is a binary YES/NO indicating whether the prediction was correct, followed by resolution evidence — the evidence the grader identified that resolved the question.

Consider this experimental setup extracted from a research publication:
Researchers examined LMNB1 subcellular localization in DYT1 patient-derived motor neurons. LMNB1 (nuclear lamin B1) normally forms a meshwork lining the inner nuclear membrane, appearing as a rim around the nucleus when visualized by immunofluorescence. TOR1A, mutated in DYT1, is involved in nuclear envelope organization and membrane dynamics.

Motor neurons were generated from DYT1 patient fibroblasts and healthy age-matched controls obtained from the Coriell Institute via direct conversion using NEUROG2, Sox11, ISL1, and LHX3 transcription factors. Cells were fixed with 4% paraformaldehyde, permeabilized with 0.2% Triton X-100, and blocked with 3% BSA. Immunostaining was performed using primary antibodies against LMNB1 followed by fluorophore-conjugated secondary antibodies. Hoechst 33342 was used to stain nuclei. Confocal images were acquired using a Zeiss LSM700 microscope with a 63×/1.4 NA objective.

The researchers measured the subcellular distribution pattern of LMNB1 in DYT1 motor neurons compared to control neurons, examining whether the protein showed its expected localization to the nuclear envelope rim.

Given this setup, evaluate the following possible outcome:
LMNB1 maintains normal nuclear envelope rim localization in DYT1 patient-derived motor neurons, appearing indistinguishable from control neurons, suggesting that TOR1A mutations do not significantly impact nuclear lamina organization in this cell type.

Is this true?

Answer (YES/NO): NO